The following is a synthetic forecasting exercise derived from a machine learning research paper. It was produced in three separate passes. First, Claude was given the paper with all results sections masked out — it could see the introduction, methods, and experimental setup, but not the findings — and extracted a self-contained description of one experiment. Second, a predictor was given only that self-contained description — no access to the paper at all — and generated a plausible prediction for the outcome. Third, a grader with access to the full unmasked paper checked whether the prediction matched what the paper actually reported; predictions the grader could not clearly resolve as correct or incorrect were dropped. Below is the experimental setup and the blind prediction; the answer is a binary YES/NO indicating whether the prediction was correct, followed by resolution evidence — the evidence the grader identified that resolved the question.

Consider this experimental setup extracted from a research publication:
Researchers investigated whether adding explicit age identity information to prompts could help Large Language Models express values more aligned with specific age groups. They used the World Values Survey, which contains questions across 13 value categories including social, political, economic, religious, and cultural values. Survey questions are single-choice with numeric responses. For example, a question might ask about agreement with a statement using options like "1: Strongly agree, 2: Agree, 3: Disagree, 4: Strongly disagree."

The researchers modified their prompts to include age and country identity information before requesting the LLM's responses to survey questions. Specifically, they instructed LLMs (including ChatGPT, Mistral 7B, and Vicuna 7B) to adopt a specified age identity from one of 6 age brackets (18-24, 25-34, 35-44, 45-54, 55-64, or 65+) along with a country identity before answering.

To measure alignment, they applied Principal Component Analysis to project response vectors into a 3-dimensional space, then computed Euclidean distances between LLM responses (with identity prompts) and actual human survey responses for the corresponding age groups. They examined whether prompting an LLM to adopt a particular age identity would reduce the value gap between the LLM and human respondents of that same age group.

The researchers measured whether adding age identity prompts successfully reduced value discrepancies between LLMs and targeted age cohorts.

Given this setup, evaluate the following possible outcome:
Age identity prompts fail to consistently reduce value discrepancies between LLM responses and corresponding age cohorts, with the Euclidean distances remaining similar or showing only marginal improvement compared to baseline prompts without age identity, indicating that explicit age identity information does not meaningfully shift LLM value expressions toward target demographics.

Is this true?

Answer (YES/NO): YES